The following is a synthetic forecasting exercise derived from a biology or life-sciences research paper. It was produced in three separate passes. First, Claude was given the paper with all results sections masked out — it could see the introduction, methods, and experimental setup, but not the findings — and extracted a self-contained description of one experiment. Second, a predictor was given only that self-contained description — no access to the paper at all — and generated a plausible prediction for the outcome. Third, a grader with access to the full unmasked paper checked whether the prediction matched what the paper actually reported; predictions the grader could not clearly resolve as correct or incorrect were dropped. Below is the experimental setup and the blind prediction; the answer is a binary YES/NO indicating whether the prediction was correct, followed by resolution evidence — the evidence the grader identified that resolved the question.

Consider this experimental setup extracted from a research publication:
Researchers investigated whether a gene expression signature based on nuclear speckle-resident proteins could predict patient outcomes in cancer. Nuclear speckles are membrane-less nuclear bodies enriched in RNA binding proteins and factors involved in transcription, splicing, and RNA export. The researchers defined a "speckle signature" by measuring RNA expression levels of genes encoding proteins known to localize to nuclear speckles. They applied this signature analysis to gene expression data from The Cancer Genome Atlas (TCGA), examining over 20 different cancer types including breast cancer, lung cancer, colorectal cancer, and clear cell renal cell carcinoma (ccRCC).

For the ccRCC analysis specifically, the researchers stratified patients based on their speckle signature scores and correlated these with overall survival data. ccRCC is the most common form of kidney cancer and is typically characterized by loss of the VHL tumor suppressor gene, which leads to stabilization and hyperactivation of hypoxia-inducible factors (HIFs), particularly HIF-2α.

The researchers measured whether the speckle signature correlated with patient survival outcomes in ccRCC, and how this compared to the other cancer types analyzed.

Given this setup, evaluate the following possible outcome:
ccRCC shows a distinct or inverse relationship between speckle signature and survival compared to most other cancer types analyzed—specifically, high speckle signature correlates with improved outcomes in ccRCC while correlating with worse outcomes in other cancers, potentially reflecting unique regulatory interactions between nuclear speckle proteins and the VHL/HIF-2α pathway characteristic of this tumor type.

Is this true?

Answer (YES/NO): NO